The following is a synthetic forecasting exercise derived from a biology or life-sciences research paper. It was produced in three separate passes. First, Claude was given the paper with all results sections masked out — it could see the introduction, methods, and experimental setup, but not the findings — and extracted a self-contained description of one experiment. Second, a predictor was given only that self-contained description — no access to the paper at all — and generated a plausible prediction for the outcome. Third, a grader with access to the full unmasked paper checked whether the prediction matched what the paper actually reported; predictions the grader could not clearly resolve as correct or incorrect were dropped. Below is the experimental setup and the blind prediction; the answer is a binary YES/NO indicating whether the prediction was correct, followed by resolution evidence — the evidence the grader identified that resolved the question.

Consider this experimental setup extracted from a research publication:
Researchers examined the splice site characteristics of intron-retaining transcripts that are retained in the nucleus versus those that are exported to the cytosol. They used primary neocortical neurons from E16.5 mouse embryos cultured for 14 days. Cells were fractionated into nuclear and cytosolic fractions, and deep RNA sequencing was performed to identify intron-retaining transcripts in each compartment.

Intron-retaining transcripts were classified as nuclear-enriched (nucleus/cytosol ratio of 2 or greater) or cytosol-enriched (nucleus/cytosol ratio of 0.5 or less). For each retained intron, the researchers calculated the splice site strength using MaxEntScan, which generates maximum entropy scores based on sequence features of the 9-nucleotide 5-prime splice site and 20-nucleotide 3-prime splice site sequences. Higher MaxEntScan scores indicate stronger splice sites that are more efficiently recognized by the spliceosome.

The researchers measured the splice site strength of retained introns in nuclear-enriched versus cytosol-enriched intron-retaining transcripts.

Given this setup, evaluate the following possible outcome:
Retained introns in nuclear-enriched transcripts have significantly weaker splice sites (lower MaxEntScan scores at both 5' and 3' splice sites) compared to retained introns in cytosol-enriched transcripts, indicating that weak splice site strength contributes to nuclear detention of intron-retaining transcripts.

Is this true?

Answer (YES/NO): NO